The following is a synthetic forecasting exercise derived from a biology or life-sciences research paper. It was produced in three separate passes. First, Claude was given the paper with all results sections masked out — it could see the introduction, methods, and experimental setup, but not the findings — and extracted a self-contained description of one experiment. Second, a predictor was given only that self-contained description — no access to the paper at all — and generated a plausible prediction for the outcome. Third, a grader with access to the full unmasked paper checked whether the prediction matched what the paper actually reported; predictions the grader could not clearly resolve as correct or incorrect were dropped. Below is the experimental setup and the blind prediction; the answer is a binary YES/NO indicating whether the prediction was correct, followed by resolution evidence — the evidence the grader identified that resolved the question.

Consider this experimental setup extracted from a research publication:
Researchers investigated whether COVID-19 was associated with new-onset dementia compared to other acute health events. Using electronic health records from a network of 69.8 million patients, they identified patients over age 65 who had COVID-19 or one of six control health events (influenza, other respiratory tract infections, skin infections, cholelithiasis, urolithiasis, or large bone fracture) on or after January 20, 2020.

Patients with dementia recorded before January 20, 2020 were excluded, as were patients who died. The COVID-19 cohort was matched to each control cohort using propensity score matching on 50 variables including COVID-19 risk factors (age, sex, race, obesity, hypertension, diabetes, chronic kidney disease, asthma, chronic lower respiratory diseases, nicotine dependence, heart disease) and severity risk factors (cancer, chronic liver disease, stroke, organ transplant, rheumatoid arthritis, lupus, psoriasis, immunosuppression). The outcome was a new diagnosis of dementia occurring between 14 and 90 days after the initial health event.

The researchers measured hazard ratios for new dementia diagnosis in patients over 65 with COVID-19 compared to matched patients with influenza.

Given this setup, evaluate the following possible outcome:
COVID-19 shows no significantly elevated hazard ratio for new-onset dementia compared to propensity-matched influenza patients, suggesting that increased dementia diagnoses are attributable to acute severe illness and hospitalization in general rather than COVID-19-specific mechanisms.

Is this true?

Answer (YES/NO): NO